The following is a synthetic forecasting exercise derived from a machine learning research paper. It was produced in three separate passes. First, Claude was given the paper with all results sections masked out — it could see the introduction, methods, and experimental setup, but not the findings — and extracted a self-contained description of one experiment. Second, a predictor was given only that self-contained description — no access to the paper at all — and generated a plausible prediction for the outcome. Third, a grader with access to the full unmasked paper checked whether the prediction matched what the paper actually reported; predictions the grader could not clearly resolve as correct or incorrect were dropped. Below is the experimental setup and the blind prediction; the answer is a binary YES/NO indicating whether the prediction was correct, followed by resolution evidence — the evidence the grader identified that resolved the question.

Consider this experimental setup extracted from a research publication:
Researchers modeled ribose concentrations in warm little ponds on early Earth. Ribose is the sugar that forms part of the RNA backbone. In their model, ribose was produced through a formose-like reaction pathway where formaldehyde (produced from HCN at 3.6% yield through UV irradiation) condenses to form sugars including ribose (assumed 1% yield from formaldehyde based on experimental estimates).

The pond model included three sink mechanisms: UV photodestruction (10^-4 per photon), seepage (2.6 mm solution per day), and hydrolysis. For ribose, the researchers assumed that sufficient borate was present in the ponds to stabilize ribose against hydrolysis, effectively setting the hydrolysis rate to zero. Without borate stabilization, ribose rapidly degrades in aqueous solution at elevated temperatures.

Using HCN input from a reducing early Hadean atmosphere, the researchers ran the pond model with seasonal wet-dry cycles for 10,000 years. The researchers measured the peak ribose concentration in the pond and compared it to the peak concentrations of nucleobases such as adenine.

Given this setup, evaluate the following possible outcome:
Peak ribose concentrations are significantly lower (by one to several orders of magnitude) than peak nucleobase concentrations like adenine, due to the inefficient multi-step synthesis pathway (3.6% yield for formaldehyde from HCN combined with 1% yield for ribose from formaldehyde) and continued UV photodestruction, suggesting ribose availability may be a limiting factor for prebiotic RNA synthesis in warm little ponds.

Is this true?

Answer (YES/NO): YES